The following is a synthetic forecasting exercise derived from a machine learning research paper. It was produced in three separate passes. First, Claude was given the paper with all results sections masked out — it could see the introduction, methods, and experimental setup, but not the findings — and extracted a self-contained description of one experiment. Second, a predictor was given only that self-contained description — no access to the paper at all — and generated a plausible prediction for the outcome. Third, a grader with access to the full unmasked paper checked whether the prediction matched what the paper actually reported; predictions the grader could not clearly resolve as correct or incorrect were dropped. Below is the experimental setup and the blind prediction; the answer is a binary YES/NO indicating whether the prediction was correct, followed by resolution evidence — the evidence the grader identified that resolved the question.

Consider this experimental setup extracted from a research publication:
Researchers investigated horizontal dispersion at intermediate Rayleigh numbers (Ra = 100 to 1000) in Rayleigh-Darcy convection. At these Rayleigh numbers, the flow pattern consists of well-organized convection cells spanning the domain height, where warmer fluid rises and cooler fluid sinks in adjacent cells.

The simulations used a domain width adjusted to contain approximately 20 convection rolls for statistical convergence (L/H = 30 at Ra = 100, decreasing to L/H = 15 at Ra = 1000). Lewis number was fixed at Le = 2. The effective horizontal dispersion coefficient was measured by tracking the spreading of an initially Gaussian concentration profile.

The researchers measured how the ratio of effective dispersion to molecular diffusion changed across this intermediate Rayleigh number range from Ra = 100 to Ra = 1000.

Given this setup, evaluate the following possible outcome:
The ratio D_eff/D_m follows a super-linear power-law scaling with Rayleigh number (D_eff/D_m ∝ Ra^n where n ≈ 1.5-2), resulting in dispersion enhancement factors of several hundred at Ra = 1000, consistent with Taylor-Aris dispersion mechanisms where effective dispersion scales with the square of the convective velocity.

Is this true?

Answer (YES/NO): NO